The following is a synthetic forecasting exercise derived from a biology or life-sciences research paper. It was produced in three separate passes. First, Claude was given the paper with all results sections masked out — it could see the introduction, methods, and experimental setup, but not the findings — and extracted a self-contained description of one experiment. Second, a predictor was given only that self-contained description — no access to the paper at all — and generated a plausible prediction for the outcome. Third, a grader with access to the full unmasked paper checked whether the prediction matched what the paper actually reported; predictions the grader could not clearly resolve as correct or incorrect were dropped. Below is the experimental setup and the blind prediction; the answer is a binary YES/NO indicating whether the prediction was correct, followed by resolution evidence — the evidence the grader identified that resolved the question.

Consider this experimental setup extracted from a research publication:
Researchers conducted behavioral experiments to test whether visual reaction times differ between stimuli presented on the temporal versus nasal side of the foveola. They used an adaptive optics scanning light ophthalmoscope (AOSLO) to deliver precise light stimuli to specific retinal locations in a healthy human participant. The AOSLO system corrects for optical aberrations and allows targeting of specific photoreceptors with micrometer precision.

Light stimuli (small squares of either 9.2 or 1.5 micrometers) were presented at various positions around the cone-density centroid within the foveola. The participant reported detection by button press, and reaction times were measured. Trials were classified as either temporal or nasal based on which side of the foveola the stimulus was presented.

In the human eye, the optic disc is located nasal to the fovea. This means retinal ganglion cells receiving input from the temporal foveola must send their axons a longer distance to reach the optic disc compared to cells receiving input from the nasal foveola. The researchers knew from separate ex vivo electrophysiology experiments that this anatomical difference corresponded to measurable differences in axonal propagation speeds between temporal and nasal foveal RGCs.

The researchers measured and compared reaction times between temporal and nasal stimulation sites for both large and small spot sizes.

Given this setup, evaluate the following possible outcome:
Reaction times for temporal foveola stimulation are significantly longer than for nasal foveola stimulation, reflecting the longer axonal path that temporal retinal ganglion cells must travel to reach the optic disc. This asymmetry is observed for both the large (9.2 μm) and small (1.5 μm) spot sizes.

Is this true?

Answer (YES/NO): NO